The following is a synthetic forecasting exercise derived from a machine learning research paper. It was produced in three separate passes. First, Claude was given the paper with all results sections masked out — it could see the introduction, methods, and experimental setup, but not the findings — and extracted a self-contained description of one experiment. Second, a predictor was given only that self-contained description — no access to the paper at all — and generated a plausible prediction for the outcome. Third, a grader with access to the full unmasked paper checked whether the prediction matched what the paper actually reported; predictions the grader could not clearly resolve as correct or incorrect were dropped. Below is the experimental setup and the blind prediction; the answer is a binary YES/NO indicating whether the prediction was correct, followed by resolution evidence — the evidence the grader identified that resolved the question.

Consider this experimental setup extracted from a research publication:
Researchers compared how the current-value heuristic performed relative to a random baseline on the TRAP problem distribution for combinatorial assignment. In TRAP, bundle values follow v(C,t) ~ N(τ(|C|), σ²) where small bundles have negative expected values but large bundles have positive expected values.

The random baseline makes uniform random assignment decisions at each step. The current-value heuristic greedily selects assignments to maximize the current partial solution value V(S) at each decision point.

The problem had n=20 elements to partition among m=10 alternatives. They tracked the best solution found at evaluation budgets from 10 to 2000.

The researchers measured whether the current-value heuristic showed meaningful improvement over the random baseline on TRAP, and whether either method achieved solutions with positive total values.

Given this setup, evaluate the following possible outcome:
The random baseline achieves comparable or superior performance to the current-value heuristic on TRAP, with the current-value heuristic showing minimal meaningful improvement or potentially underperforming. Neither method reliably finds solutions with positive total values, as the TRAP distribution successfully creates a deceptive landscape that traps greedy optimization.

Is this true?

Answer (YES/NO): NO